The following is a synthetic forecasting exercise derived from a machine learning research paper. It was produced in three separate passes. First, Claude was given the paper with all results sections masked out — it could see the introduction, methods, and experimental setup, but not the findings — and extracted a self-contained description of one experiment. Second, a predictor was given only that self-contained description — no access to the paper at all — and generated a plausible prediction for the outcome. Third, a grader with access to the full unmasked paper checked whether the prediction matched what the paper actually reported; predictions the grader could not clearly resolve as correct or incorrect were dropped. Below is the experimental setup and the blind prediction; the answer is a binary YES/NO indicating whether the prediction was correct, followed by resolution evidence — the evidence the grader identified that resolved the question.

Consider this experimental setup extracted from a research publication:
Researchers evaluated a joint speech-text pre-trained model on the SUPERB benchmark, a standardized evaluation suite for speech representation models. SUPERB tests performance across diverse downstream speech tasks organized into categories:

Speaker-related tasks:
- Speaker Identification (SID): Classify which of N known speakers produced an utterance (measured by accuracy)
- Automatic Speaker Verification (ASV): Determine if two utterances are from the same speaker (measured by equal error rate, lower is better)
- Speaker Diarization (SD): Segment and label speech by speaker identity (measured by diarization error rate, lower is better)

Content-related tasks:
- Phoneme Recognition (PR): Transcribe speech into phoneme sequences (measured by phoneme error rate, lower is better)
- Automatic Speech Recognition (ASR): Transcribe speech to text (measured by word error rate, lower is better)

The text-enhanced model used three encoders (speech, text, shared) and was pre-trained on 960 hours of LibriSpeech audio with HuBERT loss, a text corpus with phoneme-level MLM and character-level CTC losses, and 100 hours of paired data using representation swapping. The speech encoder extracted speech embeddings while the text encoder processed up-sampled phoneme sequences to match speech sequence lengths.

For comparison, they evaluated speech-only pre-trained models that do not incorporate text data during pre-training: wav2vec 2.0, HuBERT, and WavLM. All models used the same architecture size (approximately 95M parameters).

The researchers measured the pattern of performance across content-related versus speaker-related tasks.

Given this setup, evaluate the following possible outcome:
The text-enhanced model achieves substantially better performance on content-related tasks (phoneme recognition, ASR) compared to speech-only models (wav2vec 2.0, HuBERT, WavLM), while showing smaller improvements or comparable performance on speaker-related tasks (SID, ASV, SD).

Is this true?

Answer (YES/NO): NO